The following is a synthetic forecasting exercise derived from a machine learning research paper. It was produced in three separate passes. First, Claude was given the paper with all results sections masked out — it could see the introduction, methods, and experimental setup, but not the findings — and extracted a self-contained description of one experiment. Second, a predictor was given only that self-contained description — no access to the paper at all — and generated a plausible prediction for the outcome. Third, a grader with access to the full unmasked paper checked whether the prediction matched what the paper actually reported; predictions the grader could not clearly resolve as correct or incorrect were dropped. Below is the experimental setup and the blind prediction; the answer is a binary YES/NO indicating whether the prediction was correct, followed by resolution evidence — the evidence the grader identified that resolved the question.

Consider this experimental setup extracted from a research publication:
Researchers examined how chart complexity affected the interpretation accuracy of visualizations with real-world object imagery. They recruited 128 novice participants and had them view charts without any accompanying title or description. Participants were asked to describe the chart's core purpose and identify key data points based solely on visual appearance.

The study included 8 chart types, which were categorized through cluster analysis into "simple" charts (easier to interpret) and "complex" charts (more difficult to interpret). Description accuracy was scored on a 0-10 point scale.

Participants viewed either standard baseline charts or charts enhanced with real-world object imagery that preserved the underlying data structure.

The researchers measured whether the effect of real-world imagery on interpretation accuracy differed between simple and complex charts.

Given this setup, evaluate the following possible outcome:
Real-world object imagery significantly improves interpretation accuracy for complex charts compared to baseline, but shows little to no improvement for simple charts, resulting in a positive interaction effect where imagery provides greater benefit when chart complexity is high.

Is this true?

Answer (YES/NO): YES